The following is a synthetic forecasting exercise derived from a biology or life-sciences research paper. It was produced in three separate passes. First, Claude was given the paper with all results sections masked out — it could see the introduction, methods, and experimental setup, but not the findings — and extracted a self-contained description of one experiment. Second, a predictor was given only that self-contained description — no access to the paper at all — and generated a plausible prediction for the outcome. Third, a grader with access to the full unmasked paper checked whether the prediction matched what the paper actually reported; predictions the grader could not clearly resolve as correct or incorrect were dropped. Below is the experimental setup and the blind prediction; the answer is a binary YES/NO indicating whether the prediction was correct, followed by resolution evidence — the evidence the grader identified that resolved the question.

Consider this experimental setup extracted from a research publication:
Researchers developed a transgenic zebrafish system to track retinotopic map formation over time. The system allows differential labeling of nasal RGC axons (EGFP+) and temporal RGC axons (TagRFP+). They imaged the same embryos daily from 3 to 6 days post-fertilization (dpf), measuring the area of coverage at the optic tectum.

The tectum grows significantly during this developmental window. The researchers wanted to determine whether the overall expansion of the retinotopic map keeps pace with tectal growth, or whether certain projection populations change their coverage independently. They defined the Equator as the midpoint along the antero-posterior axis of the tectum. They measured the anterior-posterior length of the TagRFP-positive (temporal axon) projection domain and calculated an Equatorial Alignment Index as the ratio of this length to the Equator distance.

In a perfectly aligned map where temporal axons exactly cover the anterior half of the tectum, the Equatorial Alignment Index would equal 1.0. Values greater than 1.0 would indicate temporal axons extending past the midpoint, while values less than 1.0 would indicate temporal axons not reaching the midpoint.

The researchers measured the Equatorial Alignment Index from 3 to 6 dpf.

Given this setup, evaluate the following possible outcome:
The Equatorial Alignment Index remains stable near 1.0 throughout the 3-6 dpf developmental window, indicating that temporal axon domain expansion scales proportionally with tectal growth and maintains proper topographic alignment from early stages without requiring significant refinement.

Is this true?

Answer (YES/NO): NO